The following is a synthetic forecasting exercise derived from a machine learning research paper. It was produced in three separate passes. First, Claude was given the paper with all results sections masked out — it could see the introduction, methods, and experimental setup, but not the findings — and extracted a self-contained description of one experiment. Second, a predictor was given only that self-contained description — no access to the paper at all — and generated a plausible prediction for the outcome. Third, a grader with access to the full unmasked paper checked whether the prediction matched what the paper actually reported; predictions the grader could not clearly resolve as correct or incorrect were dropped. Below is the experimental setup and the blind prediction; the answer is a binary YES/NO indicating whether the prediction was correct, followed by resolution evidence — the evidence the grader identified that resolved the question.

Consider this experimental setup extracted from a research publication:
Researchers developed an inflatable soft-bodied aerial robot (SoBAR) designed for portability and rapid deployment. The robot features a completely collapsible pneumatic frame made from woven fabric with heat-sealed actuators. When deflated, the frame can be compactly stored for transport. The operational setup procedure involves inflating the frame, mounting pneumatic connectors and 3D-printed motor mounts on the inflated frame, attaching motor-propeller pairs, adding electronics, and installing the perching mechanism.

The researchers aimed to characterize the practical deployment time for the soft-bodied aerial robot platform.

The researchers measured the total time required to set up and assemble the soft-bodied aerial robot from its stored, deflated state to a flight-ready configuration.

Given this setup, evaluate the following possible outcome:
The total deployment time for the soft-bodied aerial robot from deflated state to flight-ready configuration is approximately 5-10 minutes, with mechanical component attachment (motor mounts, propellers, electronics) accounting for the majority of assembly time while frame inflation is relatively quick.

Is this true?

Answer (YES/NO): NO